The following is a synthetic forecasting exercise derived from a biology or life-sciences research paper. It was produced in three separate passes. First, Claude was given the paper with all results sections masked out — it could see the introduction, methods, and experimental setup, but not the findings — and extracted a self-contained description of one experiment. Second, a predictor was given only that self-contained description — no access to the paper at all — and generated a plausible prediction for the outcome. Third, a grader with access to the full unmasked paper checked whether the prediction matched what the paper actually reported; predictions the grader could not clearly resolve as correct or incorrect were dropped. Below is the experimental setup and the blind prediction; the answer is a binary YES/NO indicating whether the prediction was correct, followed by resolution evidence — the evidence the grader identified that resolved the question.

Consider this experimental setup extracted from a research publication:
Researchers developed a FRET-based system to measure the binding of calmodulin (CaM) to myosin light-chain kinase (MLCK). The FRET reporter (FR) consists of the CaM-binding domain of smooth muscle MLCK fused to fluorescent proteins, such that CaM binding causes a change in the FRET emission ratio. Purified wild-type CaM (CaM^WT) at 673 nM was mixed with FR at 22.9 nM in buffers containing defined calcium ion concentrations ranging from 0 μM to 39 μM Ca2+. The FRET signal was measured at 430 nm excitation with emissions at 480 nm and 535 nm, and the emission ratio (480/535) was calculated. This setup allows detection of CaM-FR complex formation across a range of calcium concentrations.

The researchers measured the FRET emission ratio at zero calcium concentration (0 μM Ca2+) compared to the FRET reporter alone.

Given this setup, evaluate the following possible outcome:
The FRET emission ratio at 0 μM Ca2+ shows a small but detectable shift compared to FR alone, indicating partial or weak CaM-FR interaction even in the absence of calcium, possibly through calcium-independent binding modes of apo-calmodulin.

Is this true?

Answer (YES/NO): NO